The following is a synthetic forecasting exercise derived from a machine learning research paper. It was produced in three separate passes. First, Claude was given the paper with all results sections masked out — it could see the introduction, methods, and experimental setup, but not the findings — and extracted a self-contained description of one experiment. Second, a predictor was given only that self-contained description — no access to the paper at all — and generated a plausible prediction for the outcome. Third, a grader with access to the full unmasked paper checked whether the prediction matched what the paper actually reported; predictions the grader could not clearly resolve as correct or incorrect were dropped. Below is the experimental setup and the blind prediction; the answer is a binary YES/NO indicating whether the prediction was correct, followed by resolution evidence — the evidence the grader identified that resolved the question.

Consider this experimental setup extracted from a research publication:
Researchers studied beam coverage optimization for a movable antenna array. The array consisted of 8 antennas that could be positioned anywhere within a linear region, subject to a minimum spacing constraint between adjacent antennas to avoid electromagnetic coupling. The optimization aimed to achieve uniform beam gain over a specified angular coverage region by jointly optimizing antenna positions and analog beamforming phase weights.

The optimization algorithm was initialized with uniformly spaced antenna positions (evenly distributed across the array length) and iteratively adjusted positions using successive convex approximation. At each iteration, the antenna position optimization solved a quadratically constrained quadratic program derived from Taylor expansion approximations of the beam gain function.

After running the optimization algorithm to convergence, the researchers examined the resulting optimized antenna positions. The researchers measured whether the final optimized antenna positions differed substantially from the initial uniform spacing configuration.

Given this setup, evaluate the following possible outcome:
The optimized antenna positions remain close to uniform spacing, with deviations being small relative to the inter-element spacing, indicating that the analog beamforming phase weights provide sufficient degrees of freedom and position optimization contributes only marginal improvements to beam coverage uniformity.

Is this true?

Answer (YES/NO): NO